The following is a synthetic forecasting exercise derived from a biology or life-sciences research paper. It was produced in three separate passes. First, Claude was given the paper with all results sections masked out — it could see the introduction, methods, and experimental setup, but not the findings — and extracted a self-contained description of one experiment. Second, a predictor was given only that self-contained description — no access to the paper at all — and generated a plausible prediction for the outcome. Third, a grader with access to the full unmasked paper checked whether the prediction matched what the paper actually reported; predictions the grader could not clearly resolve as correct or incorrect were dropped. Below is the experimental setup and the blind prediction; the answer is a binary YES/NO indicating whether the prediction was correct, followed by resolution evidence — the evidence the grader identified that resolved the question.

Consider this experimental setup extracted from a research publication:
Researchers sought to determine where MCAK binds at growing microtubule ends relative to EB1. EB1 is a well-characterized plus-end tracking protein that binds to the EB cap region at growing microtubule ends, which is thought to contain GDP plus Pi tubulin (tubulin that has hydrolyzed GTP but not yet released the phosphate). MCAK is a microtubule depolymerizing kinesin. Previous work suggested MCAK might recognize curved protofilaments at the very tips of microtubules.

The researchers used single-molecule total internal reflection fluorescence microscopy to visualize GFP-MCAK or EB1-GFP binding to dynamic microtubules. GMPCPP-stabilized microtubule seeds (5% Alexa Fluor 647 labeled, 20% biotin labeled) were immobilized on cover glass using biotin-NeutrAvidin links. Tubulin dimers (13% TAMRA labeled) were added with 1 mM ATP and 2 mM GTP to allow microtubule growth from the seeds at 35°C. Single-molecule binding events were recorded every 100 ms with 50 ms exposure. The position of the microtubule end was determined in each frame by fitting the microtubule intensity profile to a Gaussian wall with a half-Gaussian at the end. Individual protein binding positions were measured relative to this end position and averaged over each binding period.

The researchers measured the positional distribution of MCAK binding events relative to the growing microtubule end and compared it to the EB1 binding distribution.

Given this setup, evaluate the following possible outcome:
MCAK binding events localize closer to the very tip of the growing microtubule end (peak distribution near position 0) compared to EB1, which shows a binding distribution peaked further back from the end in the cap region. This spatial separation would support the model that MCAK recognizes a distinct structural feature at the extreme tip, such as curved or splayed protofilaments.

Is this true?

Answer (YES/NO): NO